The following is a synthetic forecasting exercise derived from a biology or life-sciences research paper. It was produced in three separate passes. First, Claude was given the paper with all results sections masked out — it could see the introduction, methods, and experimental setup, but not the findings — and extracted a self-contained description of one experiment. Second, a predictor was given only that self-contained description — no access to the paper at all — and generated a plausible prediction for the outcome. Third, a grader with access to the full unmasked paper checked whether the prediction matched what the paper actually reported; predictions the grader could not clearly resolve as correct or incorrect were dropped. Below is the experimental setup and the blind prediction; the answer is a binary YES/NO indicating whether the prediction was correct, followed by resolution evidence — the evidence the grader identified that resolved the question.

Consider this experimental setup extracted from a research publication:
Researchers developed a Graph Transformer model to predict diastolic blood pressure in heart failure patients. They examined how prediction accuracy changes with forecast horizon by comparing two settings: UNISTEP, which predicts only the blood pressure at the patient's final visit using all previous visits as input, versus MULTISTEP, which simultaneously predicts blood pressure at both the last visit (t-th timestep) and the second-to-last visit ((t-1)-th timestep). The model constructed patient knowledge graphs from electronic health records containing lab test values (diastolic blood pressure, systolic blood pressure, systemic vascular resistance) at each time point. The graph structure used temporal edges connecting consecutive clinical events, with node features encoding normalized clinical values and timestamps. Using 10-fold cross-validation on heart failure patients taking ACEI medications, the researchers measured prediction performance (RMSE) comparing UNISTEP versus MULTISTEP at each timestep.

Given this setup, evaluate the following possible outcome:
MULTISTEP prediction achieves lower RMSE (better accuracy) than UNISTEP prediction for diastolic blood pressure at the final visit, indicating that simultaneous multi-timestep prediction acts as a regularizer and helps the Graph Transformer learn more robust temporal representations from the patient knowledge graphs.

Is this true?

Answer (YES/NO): NO